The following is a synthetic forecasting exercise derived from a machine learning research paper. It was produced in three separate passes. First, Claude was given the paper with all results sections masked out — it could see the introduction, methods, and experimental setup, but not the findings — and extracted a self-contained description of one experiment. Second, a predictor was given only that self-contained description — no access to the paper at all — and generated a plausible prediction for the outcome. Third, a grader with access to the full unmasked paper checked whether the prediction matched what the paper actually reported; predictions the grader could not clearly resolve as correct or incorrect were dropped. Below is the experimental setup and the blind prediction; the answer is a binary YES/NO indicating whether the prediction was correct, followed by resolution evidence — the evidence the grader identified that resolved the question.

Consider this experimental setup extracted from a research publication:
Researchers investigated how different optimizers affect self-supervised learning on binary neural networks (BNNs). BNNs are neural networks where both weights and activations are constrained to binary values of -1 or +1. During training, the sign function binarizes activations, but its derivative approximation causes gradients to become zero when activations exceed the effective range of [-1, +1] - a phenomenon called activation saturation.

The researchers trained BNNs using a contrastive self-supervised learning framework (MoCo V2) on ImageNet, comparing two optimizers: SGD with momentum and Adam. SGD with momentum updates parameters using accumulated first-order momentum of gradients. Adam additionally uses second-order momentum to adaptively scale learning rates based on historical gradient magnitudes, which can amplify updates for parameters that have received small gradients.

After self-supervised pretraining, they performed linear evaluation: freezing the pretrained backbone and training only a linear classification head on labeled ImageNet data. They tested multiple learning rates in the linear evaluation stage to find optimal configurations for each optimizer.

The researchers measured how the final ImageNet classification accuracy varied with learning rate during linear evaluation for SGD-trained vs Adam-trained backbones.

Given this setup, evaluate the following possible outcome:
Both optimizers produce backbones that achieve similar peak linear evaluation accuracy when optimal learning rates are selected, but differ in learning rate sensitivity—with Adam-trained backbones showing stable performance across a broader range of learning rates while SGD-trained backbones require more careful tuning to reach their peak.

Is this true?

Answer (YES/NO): NO